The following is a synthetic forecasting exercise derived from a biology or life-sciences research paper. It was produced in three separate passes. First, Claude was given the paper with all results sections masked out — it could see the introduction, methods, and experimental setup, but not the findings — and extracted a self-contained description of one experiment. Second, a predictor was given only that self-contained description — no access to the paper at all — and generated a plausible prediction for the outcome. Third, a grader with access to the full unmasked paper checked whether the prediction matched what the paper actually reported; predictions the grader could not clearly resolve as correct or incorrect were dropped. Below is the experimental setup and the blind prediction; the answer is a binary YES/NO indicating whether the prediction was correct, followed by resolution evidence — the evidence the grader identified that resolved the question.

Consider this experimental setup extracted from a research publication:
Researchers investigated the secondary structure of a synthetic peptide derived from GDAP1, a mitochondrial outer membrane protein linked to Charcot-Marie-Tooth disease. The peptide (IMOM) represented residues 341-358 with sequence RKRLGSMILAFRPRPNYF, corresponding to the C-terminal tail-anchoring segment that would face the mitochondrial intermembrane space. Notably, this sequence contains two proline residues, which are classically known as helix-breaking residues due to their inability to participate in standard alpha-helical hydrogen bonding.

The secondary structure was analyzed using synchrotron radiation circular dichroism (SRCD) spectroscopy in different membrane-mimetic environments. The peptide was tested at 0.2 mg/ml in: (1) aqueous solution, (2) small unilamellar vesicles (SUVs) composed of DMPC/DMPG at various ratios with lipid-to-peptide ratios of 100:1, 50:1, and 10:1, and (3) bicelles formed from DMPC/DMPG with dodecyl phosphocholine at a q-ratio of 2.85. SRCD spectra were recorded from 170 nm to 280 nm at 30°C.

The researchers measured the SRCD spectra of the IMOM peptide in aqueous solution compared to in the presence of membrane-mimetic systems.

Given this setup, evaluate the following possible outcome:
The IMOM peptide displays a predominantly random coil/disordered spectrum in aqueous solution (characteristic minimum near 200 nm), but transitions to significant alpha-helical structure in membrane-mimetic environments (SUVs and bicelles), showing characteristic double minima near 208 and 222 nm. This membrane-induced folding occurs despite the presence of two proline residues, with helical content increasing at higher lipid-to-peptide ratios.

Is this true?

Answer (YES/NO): YES